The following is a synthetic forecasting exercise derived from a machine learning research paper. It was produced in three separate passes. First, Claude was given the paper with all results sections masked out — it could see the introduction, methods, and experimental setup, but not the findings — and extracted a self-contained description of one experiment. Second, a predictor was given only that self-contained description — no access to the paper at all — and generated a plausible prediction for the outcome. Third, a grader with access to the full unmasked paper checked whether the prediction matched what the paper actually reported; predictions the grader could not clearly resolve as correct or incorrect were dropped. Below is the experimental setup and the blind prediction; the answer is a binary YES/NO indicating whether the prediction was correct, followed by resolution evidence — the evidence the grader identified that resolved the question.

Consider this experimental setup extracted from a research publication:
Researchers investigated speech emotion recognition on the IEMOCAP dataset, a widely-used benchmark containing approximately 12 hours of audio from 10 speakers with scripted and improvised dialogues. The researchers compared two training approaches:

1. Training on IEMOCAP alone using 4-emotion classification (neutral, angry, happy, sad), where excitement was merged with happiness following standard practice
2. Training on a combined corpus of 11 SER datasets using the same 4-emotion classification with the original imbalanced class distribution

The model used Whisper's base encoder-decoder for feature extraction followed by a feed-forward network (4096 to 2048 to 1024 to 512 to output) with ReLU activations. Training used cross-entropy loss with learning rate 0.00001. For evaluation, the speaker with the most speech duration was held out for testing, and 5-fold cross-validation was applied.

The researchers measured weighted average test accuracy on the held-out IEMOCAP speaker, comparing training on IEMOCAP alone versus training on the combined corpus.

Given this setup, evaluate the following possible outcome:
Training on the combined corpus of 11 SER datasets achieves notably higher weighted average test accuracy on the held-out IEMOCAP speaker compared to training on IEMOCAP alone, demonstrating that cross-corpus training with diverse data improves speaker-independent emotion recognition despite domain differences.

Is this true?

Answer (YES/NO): NO